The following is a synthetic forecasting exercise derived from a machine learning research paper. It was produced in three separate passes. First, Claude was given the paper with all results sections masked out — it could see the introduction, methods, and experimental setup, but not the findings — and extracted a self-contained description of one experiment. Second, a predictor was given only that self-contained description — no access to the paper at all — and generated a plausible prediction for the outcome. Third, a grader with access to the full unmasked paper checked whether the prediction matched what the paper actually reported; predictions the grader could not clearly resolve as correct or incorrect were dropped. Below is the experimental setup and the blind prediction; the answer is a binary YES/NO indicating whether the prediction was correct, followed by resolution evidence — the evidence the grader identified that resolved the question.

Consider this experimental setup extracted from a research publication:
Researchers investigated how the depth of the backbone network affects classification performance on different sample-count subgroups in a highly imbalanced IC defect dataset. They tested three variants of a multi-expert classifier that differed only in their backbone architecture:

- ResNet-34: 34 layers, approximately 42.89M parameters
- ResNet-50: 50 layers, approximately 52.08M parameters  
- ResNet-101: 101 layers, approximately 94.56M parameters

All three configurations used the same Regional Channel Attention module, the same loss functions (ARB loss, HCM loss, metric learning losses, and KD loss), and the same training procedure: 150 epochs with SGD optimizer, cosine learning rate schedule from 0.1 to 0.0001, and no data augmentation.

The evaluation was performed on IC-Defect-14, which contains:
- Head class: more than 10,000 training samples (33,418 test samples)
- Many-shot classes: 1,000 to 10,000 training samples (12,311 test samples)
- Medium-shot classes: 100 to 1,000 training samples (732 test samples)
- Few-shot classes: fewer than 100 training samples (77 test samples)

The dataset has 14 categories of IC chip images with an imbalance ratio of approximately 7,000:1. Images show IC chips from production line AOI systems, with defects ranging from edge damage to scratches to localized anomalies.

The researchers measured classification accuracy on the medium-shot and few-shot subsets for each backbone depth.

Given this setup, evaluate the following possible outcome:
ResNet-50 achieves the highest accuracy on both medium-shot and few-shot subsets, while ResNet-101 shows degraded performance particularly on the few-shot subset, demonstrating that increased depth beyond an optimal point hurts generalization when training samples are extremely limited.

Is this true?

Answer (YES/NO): NO